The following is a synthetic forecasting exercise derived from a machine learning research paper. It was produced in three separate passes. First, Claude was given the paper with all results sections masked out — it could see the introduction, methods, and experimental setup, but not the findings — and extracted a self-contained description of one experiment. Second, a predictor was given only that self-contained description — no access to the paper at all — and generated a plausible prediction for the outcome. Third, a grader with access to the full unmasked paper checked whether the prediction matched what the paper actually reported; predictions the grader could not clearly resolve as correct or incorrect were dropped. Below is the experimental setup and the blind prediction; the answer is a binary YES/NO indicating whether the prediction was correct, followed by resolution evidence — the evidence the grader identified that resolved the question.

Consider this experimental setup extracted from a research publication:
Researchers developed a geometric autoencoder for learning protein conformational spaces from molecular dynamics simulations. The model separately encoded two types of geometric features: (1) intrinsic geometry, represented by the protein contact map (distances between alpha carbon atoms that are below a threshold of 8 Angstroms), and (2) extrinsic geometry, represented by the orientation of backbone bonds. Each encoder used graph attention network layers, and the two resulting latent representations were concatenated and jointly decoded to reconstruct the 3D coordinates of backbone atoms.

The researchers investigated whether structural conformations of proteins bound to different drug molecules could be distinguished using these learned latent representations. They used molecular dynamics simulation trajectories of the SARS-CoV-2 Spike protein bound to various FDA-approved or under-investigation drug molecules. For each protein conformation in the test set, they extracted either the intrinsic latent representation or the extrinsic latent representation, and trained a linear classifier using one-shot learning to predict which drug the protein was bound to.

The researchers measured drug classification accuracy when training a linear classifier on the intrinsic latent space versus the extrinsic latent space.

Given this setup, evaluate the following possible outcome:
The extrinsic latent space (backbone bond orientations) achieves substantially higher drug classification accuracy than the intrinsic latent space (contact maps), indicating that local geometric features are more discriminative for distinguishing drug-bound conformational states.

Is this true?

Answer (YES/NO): YES